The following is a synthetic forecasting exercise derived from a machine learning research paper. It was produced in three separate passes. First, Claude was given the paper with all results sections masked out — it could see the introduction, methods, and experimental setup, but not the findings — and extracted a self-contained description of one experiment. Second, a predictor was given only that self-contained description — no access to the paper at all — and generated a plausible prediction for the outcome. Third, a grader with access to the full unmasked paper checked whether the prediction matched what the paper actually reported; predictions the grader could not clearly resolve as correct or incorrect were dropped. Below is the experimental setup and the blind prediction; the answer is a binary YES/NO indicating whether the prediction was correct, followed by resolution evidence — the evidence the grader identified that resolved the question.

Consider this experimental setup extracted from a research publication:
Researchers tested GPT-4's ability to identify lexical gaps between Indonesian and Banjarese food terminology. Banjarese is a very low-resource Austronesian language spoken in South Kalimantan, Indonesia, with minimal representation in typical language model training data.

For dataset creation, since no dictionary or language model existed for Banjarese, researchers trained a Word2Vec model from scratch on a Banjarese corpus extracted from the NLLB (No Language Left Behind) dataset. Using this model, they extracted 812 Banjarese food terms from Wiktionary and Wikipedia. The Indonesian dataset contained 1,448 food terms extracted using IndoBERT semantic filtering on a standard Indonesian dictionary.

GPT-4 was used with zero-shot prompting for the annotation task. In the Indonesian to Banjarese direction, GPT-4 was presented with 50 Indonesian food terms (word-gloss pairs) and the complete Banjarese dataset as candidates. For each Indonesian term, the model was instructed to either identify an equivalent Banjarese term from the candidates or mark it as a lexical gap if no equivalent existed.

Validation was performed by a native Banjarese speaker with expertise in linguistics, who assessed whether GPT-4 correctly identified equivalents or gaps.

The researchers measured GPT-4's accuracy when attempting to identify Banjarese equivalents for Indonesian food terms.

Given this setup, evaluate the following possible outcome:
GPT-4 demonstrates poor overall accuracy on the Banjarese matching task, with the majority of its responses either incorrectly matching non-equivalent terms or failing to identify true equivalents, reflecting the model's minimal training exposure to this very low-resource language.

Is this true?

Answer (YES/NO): YES